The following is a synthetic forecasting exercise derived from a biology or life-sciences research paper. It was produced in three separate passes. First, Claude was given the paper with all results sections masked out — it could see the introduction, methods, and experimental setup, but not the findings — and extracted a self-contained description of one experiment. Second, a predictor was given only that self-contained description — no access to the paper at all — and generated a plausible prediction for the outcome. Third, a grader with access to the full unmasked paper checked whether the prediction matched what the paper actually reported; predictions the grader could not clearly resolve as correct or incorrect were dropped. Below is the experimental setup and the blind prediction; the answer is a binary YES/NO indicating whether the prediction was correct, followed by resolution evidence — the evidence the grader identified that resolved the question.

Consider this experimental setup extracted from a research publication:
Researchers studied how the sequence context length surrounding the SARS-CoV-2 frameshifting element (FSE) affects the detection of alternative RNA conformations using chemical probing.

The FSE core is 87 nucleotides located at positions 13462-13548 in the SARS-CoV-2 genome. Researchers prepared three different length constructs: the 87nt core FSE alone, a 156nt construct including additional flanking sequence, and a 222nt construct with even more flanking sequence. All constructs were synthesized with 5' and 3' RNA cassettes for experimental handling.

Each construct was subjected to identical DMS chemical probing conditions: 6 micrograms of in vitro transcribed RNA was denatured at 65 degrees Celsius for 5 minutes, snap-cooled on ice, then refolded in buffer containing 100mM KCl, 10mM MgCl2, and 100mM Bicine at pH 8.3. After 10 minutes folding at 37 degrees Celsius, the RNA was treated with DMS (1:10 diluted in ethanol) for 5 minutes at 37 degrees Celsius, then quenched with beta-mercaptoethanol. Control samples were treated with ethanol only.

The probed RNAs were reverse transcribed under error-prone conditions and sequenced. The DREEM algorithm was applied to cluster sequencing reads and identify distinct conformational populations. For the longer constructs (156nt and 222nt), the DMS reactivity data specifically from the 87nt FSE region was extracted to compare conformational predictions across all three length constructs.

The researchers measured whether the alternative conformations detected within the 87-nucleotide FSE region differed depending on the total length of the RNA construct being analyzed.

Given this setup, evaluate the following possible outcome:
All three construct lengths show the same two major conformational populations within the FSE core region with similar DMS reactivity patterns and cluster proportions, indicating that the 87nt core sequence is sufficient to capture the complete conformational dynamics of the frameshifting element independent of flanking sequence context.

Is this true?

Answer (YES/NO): NO